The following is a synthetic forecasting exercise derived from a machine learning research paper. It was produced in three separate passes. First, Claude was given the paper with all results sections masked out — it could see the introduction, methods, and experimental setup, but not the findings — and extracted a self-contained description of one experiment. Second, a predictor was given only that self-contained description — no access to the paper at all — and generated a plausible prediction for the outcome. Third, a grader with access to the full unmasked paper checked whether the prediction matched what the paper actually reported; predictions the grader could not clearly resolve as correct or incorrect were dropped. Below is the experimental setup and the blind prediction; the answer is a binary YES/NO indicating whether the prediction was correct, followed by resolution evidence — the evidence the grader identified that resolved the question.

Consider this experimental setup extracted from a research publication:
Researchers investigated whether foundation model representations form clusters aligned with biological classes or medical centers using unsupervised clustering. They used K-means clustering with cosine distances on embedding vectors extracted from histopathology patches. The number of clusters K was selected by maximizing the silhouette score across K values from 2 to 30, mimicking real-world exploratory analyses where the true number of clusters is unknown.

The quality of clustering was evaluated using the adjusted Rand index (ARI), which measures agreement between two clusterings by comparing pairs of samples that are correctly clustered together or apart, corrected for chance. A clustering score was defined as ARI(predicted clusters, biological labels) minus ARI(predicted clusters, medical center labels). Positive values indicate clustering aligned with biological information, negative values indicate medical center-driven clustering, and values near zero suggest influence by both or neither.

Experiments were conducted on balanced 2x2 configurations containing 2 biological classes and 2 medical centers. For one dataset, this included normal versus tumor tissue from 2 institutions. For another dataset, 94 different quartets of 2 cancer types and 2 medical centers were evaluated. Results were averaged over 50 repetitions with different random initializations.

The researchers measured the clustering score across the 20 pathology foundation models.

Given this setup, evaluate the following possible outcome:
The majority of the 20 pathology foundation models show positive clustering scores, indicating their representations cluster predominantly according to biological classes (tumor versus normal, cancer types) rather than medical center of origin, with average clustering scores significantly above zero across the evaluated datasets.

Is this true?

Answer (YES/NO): NO